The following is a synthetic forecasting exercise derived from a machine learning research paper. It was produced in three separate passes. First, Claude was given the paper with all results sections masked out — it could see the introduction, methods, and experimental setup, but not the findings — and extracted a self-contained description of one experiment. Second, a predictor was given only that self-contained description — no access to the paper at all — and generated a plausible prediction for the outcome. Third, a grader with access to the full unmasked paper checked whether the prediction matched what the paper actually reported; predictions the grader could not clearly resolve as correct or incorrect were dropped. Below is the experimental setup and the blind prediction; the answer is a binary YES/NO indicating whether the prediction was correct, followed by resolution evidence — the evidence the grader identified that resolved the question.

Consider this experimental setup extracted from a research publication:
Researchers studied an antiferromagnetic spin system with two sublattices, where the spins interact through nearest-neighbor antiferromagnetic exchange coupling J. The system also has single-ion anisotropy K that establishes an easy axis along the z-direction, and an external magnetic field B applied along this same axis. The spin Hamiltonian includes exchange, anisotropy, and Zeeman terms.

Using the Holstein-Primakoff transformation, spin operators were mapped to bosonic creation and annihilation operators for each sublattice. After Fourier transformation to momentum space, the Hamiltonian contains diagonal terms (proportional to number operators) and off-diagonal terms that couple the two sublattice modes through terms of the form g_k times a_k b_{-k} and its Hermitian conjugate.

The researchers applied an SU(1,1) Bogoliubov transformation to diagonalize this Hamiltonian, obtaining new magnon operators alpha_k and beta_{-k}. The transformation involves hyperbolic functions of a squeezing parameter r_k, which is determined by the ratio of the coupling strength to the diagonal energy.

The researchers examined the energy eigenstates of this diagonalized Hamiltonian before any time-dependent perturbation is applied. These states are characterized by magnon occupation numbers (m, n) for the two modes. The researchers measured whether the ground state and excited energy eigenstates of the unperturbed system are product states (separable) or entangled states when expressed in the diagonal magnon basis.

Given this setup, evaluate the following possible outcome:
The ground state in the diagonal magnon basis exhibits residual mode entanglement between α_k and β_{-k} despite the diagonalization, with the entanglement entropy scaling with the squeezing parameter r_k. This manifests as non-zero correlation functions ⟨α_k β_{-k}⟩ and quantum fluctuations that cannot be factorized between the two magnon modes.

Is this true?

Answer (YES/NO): NO